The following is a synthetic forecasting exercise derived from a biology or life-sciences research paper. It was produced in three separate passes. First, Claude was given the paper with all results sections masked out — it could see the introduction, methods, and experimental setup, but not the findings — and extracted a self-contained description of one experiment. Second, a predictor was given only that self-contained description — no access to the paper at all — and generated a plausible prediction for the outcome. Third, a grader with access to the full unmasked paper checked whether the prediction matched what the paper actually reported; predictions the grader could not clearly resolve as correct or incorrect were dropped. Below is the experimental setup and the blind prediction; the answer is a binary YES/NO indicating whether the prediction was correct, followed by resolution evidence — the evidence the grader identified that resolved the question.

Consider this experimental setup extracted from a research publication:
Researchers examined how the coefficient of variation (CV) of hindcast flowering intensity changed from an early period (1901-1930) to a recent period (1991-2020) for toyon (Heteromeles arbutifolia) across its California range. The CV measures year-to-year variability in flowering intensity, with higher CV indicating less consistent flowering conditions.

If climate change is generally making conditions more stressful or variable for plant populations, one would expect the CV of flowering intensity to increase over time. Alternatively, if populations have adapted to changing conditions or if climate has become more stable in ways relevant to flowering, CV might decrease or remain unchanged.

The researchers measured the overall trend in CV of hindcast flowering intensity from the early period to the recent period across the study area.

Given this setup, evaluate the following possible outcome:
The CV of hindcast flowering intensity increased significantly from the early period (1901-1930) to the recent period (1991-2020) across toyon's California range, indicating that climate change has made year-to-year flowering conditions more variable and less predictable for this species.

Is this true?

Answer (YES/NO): YES